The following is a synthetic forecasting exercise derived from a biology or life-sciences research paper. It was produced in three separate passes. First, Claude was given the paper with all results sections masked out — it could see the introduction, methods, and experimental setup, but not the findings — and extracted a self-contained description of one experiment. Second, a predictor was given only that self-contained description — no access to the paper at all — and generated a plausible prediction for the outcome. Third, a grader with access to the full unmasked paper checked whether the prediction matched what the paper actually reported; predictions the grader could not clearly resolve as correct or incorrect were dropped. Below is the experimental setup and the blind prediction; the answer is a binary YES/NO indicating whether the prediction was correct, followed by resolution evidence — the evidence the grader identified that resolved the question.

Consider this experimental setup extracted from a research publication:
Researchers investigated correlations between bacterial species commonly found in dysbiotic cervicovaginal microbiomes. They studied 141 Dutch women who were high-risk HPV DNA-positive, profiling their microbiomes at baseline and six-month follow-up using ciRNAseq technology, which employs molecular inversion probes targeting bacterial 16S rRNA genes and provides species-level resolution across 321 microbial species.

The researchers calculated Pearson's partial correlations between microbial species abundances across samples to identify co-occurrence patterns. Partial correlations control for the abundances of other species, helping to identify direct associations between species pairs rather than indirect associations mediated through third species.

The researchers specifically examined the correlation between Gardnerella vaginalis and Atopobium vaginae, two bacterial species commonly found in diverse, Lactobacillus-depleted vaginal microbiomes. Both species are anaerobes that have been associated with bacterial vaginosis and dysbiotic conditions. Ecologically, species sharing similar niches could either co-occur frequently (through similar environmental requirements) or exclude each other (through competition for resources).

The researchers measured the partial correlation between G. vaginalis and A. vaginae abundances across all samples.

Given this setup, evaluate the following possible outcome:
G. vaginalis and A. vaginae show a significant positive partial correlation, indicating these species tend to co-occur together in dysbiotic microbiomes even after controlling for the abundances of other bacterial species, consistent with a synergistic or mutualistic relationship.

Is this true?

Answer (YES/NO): YES